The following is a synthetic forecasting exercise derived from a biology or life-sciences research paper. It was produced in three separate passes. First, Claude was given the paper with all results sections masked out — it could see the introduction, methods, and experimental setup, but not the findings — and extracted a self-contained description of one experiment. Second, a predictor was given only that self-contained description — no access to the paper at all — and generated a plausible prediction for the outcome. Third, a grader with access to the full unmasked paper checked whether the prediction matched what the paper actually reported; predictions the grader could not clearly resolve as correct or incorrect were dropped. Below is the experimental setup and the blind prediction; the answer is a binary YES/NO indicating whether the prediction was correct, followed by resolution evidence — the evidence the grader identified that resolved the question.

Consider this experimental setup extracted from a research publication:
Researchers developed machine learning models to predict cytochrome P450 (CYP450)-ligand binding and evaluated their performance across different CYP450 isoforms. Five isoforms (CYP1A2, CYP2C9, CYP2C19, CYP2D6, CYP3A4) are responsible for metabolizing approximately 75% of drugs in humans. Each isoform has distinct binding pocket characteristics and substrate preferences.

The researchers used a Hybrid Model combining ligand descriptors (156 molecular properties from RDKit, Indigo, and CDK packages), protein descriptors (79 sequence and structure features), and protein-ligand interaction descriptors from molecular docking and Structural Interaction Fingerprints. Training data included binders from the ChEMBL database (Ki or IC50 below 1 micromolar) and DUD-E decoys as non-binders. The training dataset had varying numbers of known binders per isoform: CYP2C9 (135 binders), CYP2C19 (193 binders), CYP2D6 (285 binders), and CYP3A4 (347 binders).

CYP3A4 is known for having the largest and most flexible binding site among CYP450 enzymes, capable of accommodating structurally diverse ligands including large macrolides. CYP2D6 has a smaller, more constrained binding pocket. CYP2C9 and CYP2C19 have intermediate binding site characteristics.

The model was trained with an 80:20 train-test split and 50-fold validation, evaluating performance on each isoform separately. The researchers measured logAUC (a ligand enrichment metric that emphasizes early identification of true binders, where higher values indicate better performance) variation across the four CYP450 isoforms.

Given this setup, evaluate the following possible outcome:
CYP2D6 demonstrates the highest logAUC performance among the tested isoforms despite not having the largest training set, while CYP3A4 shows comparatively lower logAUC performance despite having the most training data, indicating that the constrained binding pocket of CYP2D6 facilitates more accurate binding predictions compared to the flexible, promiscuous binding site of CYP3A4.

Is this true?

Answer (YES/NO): NO